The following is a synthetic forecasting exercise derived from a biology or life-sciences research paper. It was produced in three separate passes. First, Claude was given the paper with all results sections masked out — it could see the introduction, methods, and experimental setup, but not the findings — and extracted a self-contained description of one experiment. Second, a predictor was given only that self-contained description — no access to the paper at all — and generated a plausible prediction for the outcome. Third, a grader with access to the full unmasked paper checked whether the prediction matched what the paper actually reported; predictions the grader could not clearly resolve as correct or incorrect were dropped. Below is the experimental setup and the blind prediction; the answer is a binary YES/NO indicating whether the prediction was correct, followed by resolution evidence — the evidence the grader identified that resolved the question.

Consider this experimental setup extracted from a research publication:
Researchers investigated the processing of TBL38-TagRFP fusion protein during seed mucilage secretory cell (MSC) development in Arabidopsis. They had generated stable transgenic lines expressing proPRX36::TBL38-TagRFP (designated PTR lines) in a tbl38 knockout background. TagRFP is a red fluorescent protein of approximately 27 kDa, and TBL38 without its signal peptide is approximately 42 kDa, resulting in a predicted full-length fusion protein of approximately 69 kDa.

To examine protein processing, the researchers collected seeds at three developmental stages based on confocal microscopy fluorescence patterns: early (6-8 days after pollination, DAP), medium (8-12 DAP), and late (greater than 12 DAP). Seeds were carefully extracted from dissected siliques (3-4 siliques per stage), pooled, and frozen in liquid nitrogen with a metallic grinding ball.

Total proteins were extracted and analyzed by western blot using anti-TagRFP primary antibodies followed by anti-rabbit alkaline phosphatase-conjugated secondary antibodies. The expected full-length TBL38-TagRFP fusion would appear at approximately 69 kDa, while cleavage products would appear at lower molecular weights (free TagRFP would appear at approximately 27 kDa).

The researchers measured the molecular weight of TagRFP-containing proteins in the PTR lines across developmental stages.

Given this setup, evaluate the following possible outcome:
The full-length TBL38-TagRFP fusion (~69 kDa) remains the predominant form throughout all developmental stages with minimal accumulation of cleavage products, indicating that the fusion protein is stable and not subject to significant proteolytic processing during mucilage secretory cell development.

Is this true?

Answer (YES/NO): NO